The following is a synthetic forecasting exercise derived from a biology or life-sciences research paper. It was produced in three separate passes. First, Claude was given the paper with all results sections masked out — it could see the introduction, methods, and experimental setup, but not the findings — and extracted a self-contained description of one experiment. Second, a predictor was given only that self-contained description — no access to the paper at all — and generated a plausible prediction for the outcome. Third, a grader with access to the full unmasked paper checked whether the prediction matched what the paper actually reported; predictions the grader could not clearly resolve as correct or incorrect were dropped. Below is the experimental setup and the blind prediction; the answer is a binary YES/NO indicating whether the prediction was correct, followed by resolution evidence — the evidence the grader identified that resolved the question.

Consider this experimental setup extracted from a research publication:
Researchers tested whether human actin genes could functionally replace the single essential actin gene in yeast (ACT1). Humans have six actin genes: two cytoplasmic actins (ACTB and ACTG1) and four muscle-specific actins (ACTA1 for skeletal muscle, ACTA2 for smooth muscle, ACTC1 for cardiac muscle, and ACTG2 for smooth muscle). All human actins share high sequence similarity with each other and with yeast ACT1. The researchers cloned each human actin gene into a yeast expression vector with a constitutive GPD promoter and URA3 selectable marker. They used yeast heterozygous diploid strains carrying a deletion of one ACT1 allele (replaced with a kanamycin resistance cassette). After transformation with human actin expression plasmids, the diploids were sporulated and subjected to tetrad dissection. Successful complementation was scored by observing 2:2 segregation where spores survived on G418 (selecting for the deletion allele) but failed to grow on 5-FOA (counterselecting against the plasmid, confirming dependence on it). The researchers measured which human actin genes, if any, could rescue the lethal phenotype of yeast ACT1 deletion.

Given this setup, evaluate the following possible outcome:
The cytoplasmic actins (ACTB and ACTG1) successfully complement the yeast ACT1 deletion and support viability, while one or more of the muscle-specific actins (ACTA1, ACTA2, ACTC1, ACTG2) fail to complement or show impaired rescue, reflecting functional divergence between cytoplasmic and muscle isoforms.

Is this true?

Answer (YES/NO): NO